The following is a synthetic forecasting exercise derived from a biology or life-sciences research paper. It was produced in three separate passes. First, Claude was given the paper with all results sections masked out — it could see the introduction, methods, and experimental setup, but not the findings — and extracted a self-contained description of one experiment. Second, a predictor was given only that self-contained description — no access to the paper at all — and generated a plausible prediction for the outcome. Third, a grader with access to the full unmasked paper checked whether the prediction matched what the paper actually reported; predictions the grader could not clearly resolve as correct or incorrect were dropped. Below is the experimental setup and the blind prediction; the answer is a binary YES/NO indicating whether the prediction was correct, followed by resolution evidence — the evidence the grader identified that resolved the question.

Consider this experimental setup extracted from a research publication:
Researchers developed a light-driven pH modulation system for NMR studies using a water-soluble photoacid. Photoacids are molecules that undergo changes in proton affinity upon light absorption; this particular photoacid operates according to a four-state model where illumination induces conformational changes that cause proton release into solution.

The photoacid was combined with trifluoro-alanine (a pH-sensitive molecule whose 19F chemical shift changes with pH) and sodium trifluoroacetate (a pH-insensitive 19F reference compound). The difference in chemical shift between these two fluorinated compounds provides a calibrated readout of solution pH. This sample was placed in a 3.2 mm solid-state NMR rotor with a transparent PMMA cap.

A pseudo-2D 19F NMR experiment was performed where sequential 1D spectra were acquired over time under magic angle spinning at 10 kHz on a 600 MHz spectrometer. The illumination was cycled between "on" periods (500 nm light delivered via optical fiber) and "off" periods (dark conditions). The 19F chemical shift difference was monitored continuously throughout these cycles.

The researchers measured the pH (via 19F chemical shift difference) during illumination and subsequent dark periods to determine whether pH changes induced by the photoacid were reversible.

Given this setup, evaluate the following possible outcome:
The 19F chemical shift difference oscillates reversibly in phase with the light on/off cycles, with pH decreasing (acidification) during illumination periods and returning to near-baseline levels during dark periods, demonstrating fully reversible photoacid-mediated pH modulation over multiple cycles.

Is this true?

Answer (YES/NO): YES